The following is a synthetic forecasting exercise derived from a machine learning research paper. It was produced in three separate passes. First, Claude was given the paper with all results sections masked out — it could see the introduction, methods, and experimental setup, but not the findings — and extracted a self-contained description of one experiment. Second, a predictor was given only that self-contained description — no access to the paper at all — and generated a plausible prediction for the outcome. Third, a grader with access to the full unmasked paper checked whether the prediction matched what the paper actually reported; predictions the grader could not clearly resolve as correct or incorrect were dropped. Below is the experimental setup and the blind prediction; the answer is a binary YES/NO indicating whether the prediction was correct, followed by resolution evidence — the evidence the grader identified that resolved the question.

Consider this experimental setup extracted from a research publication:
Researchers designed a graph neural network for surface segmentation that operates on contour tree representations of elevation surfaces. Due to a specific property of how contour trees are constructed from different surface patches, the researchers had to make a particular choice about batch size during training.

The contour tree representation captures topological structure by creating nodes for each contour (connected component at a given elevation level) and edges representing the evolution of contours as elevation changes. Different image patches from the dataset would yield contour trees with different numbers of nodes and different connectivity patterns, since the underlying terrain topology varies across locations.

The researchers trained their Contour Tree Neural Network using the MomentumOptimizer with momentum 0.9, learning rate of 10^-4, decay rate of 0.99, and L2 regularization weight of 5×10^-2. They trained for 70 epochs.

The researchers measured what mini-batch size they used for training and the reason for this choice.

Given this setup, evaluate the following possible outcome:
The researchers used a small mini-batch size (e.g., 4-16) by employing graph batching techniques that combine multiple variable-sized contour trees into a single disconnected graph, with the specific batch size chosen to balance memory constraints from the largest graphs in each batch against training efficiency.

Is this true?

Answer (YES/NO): NO